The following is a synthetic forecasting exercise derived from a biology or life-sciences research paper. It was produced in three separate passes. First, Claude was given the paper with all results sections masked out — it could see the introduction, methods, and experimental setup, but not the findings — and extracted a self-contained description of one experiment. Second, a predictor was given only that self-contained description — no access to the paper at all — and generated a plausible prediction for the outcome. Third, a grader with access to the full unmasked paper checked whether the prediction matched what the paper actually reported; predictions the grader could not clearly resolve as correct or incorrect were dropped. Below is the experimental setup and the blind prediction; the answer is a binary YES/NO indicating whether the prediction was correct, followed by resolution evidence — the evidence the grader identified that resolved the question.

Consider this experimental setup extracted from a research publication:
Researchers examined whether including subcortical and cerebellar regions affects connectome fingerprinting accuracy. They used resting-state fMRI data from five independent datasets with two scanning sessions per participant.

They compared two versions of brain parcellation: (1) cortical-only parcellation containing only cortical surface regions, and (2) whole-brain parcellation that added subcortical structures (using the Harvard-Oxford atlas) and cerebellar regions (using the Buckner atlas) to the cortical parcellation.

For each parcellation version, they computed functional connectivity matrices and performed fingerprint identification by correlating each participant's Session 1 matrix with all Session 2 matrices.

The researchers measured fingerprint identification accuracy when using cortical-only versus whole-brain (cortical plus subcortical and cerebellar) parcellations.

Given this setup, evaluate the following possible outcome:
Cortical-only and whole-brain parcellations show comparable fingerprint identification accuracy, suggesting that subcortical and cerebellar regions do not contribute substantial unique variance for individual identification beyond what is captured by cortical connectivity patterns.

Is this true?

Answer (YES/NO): YES